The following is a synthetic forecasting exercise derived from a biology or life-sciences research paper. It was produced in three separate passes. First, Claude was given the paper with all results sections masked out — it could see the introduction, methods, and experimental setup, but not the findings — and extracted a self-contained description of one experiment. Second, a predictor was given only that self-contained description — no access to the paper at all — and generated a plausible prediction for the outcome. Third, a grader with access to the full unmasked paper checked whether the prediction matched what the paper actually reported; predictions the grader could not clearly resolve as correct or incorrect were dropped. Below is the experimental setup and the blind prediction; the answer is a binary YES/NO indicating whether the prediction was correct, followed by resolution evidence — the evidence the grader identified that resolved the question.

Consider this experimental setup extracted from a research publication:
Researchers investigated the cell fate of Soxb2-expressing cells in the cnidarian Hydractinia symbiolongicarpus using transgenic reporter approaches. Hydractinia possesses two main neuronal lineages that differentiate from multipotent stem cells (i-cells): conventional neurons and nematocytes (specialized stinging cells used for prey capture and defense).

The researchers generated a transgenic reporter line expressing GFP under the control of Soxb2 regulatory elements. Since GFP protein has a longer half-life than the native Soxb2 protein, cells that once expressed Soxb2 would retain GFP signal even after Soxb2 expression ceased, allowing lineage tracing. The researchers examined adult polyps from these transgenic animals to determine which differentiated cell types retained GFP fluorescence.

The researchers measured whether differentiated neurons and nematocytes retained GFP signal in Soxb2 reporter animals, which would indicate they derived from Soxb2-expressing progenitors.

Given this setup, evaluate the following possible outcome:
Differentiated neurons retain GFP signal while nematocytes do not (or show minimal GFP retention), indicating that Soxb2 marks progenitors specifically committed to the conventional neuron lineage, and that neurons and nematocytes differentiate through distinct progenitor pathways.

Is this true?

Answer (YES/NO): NO